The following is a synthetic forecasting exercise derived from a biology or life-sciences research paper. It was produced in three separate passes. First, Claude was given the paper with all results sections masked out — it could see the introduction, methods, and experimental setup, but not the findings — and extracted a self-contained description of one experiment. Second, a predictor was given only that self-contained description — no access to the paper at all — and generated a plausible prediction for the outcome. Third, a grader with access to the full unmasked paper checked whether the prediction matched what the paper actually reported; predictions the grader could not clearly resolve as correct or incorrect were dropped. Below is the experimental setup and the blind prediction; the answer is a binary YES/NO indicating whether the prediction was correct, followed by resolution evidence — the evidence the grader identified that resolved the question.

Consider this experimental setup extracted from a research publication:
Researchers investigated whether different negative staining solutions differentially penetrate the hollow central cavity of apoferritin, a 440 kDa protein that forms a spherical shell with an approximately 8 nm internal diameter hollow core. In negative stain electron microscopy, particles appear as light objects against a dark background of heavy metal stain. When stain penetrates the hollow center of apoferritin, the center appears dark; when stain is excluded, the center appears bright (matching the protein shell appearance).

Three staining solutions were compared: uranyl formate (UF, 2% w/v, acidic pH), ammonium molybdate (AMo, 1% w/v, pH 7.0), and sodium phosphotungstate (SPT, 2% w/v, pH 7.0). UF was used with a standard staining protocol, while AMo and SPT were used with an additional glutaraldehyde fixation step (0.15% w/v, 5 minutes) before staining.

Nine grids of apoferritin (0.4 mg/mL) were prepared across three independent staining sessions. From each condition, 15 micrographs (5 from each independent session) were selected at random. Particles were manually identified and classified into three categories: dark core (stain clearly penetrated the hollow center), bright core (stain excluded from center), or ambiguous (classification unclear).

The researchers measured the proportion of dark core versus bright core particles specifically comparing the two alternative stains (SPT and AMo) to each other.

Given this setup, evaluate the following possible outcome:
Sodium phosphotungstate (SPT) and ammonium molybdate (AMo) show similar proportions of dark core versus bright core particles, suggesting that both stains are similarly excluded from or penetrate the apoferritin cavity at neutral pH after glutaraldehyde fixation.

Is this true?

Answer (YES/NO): YES